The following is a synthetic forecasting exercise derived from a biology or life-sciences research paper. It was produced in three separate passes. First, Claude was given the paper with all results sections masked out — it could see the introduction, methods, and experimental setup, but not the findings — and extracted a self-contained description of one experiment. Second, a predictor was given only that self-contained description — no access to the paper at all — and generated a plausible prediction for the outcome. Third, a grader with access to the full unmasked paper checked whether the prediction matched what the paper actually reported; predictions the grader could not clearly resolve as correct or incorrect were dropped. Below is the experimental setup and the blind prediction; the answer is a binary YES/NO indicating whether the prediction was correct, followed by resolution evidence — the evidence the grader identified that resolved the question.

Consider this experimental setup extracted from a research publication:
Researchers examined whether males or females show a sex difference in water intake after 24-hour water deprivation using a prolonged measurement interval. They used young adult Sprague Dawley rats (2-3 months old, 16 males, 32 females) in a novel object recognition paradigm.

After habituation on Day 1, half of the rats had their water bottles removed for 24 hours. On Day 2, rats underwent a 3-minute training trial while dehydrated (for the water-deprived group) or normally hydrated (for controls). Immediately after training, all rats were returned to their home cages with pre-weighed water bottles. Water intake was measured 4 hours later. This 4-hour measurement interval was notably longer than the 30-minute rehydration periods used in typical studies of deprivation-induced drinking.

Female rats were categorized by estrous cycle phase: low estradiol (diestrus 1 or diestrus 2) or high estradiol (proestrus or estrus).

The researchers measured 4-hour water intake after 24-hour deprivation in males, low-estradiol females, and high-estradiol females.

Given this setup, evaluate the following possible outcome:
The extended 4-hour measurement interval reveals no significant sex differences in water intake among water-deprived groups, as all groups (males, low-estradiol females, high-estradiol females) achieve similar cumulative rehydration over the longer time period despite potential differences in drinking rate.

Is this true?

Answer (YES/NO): YES